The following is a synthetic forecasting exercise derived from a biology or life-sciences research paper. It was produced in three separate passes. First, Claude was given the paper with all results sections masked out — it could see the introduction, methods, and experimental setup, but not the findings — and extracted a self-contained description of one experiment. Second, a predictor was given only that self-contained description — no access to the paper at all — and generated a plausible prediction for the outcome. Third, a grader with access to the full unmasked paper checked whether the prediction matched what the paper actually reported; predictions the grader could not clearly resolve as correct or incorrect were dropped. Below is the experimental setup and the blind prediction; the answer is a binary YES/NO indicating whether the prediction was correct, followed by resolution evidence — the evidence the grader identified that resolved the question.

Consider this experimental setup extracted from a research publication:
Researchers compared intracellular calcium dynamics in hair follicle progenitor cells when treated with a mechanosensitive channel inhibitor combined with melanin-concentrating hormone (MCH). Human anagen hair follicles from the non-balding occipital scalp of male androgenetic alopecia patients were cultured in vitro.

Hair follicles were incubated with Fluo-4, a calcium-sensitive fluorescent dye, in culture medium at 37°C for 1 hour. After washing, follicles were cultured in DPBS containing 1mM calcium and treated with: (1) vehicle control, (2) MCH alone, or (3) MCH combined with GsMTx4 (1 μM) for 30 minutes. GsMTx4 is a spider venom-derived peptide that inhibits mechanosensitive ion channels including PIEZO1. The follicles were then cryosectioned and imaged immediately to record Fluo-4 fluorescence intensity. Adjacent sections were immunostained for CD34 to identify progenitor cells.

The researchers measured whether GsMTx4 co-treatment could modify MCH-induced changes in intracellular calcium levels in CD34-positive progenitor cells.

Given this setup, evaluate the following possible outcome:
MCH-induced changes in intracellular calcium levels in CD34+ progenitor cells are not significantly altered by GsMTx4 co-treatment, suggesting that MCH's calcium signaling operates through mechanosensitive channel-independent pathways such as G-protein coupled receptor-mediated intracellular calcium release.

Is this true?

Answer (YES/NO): NO